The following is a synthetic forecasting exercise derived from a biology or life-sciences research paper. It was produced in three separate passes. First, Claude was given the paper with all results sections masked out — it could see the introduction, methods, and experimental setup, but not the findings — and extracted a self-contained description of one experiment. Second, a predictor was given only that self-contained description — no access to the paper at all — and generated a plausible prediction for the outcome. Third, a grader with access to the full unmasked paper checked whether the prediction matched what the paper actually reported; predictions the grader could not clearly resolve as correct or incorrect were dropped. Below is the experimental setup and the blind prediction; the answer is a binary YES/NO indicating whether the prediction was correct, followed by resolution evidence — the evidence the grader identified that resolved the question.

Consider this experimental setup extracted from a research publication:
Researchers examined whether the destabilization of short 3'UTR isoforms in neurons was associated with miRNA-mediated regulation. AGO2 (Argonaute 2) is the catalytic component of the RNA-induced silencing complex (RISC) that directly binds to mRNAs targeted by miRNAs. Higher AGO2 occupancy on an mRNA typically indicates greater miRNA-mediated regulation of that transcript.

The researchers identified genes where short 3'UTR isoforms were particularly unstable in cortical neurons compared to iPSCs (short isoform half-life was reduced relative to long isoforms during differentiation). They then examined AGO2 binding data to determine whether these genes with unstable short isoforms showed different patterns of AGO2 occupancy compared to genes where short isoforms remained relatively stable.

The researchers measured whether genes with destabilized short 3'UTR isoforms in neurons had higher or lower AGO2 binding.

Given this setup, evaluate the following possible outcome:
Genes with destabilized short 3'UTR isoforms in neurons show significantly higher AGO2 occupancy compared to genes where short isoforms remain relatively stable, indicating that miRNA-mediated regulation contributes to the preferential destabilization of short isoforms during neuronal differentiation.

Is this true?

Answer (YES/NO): YES